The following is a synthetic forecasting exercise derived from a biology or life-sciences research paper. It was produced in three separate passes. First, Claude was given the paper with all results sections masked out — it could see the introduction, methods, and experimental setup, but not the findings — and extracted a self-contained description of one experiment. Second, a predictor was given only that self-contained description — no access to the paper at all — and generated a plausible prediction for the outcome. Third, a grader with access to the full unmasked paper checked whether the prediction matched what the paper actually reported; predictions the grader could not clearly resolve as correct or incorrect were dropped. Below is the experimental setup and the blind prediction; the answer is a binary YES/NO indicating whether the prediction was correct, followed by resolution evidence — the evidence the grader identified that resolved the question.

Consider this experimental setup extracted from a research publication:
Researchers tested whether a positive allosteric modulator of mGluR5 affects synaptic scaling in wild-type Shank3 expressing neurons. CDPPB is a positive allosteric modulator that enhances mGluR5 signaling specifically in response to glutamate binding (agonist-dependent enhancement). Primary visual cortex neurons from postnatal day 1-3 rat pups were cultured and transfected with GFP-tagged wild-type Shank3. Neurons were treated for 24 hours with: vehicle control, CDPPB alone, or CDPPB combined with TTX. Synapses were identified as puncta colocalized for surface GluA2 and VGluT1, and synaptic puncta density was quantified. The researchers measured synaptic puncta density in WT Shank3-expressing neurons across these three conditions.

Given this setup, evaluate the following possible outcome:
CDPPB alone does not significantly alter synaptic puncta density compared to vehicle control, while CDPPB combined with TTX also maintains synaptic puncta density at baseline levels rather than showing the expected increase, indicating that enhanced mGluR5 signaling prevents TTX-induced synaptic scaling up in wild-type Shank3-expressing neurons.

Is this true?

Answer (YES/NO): NO